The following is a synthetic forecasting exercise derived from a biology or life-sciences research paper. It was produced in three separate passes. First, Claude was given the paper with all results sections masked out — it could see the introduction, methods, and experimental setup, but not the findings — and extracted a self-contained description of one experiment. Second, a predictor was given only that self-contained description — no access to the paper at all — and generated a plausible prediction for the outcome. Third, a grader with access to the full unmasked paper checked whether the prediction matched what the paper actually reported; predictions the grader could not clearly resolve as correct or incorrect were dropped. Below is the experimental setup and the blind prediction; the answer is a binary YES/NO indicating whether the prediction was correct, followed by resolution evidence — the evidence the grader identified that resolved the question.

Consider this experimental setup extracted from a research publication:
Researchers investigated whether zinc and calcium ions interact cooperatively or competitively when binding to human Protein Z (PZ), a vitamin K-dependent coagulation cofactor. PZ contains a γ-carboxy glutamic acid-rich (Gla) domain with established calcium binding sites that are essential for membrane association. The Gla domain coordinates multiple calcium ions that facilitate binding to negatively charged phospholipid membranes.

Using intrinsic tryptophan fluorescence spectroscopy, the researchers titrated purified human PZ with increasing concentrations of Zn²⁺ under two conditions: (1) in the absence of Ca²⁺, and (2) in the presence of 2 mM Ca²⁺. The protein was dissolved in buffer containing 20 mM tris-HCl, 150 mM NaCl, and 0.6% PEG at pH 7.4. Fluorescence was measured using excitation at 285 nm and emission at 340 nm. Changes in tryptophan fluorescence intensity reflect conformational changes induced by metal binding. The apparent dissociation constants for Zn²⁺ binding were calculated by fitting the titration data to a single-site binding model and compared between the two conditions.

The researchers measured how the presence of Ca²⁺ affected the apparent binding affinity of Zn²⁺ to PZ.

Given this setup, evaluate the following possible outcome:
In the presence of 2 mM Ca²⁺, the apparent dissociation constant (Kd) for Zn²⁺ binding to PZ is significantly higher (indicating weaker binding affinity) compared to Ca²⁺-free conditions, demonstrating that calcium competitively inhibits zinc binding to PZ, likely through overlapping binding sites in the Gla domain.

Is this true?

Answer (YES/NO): NO